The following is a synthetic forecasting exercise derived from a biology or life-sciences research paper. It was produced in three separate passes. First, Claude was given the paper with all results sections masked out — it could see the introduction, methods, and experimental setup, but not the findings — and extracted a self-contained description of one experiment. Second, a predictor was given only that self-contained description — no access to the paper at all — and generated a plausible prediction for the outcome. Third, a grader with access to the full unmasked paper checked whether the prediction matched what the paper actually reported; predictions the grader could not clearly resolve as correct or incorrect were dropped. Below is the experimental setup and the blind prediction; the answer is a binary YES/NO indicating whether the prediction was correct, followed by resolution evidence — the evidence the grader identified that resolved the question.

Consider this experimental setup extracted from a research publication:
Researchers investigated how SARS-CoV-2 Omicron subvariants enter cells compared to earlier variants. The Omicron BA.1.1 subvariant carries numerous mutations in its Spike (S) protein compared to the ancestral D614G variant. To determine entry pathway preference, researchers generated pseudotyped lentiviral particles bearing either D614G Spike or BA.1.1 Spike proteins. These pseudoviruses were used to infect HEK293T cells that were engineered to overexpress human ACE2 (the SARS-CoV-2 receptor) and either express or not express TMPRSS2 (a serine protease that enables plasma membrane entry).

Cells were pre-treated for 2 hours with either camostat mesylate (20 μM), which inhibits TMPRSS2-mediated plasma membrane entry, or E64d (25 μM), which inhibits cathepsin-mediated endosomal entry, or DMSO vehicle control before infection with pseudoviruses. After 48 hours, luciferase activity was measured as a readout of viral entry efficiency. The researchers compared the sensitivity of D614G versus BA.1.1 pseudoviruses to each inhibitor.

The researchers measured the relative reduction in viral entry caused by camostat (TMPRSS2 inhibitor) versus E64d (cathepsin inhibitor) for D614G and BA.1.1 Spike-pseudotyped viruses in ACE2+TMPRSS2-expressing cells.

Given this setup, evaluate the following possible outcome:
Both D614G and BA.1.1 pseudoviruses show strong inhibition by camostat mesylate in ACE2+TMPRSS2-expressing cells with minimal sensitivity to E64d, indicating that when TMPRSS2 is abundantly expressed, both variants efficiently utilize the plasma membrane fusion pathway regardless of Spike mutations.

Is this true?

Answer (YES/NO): NO